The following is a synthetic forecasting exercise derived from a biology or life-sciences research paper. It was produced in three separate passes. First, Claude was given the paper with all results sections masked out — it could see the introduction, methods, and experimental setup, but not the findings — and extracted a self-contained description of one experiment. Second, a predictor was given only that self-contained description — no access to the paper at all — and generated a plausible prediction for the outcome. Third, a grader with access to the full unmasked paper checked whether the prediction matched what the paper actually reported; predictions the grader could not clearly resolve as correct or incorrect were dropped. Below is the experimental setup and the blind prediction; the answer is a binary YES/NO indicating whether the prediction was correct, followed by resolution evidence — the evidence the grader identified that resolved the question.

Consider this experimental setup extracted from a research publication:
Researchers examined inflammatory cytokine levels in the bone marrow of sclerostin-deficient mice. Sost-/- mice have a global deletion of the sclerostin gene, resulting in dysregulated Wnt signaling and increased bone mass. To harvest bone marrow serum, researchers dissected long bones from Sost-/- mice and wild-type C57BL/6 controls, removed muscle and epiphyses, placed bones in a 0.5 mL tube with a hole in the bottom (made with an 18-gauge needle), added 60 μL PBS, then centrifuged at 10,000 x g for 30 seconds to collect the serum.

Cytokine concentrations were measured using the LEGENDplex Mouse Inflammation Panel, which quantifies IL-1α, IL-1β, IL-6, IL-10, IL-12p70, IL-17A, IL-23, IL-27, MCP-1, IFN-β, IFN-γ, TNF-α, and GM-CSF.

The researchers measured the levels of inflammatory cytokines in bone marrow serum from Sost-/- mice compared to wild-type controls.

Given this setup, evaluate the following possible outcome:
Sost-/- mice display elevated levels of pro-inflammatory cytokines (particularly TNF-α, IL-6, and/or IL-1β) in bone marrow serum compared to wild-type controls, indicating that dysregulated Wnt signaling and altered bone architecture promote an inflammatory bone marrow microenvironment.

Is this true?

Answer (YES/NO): NO